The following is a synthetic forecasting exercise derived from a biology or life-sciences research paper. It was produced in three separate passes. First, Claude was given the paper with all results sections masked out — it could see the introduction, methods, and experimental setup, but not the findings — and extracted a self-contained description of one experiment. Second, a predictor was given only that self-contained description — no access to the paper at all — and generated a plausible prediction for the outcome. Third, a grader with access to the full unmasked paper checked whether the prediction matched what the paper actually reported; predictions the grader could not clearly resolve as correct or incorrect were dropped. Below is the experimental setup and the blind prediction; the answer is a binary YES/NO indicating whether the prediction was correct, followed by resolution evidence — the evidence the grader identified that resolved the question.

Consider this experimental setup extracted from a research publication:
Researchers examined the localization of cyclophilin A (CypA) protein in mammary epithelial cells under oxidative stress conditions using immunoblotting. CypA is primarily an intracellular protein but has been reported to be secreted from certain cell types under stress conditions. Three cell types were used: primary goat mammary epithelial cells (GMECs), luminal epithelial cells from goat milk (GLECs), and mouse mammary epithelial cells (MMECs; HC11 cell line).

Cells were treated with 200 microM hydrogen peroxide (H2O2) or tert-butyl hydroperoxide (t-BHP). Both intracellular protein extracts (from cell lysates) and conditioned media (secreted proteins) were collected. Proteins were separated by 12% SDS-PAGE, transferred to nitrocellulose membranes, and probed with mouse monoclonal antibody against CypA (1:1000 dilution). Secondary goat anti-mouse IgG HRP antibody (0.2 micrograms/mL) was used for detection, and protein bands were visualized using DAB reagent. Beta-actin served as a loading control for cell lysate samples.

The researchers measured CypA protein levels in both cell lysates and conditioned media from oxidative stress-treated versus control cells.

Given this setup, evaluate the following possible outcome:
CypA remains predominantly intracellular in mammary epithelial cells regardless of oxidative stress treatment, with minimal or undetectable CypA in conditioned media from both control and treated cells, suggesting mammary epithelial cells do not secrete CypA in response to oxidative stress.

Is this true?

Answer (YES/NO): NO